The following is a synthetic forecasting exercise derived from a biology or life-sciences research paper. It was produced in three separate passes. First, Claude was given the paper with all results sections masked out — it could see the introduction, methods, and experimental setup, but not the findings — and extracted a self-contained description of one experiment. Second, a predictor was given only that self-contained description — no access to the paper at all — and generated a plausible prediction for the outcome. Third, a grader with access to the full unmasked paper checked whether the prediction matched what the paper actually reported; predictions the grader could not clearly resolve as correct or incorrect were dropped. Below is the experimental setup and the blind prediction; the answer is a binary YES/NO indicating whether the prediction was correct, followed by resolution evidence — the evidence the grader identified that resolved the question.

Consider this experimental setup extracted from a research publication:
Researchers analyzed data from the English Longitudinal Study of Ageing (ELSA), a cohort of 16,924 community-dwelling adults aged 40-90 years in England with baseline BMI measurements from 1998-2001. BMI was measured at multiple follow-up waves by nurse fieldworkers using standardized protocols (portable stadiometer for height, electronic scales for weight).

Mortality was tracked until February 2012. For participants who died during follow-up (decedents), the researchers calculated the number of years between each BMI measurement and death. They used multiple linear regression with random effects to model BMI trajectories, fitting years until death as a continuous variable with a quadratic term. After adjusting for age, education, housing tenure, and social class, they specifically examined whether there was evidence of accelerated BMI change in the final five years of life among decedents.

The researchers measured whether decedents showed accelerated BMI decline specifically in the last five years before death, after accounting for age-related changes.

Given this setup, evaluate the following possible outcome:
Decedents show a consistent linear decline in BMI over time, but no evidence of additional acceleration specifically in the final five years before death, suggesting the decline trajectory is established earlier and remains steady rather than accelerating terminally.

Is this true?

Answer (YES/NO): NO